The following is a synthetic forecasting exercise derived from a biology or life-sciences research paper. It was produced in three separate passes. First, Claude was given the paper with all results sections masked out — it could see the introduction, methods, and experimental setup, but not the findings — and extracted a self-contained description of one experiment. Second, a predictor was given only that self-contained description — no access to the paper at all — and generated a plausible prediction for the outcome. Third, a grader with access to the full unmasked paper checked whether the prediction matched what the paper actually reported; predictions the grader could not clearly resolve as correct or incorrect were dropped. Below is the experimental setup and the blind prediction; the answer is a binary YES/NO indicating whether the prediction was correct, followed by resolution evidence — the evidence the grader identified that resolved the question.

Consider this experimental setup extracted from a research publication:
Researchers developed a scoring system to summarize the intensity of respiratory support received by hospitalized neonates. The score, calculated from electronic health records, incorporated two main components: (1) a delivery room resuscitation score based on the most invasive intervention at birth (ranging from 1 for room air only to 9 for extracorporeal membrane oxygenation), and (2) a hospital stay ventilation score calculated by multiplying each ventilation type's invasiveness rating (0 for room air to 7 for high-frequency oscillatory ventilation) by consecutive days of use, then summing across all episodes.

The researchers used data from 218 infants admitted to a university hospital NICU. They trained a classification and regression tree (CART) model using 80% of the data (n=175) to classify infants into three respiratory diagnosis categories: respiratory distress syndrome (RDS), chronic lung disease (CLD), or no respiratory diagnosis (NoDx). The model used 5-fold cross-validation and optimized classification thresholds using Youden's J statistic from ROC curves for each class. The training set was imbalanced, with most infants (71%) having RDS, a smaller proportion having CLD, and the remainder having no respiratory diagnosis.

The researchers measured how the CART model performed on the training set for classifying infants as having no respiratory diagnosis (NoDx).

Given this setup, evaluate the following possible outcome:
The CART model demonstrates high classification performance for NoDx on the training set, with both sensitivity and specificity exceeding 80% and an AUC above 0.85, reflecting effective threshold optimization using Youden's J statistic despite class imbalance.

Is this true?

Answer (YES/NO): NO